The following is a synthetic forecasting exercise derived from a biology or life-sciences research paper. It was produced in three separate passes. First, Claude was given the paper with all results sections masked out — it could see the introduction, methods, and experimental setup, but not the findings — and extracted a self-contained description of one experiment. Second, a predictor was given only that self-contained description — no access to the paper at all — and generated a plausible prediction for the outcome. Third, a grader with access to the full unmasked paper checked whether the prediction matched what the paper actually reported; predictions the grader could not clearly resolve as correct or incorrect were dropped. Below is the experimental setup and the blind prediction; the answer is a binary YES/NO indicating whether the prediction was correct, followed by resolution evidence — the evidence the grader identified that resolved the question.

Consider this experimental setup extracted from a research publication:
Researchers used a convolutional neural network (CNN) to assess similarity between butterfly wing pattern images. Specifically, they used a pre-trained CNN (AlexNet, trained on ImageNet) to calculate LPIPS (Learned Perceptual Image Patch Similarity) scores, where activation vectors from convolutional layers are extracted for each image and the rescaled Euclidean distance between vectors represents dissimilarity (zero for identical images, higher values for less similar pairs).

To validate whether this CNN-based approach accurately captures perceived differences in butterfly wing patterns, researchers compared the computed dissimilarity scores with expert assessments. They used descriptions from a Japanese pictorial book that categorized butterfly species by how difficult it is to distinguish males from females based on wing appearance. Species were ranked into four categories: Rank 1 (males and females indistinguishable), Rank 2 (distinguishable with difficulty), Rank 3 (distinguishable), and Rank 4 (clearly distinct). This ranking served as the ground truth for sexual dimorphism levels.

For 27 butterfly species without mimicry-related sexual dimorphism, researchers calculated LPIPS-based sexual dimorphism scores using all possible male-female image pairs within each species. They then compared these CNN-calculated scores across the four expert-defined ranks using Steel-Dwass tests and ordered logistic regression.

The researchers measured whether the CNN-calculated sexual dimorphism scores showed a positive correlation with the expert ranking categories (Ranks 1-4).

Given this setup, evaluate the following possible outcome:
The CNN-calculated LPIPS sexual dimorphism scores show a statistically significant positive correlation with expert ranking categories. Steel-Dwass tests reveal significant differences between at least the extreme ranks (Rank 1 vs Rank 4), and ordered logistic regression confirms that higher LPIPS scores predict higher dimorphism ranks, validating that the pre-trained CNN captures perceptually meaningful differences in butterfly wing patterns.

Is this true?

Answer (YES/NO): YES